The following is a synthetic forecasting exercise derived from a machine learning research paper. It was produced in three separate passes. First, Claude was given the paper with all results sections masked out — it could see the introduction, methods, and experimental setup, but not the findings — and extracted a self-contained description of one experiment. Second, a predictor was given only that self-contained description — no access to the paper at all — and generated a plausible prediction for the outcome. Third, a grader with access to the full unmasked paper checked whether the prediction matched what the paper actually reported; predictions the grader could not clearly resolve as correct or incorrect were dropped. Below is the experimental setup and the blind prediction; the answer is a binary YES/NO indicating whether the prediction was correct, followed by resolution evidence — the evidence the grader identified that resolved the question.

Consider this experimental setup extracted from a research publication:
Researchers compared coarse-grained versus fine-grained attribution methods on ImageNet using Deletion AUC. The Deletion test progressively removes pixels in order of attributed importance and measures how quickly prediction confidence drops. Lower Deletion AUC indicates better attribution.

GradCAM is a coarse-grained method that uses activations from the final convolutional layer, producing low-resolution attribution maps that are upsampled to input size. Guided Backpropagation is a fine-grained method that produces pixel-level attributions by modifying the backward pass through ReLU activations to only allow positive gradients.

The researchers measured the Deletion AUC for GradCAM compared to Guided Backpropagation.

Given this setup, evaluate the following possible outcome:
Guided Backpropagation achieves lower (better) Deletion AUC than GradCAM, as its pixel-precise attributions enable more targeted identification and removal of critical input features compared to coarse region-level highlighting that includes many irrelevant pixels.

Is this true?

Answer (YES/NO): NO